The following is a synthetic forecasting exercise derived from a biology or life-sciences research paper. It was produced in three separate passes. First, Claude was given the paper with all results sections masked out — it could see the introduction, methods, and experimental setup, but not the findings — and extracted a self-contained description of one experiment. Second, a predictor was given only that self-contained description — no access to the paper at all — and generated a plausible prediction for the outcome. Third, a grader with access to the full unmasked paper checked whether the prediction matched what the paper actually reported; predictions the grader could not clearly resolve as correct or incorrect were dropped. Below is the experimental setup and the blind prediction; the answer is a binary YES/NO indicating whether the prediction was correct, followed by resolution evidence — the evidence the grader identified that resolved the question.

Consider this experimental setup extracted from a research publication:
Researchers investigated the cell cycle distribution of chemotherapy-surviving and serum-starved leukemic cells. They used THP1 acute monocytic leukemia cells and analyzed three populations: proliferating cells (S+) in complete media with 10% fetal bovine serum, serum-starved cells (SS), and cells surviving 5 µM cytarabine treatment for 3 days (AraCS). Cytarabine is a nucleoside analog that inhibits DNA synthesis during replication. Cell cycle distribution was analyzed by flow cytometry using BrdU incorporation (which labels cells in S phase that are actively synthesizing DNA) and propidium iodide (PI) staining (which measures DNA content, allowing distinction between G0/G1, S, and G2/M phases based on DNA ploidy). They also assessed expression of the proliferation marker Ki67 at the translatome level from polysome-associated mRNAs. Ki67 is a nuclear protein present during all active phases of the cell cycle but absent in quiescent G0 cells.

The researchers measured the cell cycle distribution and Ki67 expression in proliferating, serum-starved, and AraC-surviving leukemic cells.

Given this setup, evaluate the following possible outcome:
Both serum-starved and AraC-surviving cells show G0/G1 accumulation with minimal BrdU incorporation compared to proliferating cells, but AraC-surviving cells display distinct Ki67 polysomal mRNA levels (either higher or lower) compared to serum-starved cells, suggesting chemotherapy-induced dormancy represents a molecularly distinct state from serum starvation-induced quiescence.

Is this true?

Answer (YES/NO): NO